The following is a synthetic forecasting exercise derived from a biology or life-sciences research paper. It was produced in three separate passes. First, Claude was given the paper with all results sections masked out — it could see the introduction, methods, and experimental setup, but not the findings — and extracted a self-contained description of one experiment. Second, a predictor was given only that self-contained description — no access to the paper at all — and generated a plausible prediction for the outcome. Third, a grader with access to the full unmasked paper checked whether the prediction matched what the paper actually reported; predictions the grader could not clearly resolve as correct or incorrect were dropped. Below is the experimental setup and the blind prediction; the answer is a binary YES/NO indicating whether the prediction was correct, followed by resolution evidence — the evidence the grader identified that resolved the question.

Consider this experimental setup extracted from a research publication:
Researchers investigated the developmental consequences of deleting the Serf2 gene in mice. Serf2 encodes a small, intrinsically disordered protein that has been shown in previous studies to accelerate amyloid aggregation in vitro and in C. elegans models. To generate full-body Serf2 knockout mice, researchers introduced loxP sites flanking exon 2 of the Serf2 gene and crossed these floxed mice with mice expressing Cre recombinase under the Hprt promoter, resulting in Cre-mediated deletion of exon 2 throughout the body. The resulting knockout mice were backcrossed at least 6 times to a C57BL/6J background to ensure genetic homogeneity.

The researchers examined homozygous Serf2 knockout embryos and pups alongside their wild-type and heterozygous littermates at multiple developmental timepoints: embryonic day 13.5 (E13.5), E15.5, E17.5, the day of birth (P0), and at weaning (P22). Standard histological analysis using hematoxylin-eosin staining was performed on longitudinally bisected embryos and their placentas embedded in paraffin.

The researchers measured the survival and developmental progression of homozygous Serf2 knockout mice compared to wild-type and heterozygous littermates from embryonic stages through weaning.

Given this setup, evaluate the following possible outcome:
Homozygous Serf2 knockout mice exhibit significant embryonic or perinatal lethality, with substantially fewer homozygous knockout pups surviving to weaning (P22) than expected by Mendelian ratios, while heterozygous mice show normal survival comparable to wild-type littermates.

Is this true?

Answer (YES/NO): YES